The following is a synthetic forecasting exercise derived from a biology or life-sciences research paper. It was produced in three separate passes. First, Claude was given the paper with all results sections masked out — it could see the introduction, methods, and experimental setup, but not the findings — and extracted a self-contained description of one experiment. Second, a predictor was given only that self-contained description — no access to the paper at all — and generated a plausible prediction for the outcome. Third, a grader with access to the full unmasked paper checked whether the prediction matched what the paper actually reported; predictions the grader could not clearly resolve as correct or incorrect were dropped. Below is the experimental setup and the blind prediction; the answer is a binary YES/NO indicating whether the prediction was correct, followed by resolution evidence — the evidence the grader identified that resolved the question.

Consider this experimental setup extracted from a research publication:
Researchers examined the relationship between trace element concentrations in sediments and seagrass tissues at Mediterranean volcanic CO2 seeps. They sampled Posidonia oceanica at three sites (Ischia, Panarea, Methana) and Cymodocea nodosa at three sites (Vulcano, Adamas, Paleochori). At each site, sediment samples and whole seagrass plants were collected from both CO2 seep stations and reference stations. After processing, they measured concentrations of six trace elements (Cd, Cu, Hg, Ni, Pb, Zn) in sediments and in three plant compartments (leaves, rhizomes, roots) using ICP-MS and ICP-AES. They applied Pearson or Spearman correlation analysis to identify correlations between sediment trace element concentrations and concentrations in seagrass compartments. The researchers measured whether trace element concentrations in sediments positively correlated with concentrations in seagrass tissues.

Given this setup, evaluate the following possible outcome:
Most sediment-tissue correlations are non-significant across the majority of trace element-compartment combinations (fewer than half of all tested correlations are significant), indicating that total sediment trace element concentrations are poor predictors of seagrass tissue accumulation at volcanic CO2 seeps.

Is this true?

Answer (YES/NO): YES